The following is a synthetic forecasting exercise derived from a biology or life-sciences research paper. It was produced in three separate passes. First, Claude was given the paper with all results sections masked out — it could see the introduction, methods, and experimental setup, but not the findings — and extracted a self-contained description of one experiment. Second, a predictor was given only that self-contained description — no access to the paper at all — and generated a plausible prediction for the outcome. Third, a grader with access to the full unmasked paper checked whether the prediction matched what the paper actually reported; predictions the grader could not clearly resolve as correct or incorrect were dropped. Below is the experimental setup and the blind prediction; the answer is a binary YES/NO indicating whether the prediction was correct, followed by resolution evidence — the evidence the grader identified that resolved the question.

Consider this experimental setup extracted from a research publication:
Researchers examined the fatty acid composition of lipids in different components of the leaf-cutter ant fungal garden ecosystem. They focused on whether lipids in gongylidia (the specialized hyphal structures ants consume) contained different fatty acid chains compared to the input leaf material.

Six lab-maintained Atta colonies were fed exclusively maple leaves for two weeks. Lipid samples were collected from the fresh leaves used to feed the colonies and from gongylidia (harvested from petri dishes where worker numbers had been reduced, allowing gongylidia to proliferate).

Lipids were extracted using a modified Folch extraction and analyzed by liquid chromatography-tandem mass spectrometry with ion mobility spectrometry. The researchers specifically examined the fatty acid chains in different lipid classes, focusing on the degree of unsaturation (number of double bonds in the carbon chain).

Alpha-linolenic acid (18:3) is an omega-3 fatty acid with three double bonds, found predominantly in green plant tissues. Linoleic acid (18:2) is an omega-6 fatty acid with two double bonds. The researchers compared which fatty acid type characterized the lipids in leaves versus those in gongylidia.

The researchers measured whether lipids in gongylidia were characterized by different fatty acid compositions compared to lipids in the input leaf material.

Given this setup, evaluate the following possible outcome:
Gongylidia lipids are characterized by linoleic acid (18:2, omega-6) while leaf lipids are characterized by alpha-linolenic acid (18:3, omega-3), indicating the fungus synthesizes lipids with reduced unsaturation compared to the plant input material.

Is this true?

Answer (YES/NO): YES